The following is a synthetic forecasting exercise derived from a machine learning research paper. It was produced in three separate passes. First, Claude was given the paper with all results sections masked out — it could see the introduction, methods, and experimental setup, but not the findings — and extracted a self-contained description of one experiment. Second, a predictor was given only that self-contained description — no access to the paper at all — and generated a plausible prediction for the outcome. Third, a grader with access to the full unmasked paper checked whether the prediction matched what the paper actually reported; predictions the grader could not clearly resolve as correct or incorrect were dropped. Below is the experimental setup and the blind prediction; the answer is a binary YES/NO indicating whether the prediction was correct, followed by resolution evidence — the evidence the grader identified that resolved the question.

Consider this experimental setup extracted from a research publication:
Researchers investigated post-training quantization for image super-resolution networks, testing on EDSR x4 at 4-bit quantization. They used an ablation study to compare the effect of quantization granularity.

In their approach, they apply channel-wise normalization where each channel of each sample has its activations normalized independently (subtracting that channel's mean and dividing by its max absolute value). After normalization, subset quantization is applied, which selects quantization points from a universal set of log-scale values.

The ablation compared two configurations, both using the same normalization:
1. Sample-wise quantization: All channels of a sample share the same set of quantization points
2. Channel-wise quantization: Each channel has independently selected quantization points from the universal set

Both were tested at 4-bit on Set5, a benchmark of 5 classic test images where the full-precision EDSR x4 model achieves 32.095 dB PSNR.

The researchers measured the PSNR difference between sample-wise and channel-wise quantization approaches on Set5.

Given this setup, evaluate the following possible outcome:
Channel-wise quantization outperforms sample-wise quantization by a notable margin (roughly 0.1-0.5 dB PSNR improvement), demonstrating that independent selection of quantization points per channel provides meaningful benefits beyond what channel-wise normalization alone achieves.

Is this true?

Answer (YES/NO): YES